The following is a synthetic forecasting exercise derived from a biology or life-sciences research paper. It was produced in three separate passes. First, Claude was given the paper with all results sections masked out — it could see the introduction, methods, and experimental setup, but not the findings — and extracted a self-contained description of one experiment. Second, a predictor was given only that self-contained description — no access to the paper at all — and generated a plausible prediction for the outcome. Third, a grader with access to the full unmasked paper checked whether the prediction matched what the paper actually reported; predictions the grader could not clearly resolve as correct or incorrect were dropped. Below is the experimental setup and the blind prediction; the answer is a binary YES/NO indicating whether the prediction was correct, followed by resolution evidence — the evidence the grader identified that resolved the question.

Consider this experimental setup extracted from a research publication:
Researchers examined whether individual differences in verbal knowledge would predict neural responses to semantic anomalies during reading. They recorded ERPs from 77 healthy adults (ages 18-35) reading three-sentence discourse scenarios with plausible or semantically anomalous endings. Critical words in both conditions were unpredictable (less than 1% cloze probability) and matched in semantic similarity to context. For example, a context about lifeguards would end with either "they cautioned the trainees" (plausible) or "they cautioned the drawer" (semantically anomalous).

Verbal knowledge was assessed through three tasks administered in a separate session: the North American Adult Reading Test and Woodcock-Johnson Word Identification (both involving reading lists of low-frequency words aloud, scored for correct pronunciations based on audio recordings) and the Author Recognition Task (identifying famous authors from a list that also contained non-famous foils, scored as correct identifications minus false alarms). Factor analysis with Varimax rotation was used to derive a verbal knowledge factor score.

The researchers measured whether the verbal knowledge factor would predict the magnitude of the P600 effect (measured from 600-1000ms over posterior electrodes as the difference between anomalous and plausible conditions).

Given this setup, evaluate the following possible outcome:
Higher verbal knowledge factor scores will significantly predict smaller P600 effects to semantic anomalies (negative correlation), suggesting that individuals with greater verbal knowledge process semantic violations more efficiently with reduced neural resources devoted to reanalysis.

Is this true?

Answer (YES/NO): NO